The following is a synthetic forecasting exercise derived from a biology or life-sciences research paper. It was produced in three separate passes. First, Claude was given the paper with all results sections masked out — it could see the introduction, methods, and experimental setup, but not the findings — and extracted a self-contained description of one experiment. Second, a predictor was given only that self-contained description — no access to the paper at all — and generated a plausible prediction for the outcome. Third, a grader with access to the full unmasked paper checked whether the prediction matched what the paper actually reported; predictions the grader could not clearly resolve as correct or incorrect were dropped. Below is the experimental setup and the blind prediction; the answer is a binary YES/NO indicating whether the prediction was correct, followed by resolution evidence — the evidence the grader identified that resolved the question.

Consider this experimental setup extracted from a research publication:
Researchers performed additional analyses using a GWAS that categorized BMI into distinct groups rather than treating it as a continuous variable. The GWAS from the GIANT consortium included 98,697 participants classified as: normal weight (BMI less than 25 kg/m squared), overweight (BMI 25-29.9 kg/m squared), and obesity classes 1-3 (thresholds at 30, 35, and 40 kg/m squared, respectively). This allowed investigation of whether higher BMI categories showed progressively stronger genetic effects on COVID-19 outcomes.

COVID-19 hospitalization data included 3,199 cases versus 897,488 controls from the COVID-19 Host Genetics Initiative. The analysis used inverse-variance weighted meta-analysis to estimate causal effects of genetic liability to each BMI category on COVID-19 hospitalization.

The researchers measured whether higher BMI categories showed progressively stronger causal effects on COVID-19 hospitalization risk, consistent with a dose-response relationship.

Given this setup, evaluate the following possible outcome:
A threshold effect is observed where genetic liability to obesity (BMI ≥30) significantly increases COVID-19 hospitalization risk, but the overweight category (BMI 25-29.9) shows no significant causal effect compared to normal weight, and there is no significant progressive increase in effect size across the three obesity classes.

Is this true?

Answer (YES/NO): NO